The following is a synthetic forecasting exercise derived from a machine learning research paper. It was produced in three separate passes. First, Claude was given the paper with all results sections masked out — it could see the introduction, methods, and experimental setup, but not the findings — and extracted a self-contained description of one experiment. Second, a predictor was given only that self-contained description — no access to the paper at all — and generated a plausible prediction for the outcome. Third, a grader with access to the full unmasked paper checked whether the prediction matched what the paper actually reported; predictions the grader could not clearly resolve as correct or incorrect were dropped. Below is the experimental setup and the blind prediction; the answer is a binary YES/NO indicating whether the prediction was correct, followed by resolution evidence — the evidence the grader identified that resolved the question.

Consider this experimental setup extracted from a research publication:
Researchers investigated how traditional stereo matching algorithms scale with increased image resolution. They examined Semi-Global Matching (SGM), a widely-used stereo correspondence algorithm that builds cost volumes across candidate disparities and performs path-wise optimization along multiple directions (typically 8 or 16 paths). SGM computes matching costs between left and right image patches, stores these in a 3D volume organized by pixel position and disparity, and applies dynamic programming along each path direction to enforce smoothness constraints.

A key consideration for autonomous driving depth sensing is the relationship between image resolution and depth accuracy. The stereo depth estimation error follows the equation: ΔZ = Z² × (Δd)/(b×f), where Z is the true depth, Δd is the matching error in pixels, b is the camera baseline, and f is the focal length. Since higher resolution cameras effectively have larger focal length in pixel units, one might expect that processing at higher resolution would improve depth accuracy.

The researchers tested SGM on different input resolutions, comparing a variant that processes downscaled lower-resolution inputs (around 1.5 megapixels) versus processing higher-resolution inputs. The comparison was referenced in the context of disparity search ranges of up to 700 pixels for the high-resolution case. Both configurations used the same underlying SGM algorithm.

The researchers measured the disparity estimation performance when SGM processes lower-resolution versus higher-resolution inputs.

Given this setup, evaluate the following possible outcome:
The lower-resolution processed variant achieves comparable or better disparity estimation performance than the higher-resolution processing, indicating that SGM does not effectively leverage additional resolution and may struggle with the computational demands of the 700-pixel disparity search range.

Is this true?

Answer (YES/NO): YES